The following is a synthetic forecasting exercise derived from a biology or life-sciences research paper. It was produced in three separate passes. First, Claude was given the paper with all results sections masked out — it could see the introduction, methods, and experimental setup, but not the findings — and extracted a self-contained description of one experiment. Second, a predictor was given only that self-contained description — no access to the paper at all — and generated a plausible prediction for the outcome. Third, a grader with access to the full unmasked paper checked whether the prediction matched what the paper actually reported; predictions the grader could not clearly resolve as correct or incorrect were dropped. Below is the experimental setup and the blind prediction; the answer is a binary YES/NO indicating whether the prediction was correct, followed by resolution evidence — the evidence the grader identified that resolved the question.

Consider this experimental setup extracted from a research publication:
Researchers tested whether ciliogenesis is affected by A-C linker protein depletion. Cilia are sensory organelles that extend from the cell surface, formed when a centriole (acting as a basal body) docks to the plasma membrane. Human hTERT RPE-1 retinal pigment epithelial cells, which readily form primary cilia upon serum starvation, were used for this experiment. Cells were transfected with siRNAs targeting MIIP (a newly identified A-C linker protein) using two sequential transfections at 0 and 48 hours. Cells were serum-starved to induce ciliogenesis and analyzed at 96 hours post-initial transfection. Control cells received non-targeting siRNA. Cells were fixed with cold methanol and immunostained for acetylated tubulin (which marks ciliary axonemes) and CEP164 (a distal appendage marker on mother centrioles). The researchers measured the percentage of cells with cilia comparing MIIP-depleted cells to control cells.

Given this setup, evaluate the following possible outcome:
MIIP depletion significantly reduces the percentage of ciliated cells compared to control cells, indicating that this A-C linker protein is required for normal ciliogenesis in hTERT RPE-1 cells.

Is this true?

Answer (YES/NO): NO